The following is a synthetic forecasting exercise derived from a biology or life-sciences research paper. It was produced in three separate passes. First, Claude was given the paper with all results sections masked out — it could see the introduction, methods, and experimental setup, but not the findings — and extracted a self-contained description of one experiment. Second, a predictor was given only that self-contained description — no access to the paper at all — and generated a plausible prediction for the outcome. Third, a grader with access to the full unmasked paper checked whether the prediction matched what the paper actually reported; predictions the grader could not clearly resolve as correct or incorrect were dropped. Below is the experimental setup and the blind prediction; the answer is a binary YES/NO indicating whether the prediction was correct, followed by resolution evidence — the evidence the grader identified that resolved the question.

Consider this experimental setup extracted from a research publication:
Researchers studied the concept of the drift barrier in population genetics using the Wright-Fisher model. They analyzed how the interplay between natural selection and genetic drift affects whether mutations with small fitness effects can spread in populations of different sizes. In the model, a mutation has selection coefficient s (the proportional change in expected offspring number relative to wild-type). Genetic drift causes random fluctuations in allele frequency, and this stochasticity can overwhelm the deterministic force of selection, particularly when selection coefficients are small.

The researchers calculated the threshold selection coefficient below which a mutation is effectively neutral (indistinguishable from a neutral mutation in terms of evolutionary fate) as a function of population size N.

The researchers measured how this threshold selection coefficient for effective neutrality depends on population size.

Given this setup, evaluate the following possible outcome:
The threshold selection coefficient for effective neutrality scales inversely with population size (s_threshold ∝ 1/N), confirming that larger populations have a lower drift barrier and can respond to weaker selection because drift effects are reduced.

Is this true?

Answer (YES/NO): YES